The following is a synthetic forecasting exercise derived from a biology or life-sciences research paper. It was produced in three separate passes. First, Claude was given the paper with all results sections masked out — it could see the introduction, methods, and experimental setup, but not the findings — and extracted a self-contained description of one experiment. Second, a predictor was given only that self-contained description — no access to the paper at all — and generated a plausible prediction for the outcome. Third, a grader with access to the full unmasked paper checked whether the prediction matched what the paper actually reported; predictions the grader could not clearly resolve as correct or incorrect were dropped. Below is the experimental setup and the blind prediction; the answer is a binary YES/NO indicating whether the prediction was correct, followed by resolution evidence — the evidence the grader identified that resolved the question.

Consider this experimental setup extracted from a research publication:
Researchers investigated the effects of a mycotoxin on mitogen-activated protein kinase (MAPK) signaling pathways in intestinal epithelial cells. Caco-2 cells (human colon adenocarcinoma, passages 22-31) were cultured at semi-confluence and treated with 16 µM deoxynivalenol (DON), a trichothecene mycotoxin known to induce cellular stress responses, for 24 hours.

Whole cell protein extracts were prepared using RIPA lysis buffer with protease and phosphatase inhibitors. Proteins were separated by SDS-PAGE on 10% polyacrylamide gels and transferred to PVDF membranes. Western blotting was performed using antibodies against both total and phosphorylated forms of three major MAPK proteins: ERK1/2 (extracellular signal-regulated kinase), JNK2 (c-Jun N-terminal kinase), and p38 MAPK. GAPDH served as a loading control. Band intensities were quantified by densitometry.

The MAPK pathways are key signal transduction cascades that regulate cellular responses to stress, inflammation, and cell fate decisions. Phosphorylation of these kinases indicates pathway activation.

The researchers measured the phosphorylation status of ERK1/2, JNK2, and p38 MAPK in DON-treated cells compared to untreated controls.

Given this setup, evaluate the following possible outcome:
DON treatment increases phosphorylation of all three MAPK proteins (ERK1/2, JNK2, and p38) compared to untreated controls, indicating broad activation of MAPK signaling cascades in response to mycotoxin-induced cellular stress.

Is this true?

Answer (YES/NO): NO